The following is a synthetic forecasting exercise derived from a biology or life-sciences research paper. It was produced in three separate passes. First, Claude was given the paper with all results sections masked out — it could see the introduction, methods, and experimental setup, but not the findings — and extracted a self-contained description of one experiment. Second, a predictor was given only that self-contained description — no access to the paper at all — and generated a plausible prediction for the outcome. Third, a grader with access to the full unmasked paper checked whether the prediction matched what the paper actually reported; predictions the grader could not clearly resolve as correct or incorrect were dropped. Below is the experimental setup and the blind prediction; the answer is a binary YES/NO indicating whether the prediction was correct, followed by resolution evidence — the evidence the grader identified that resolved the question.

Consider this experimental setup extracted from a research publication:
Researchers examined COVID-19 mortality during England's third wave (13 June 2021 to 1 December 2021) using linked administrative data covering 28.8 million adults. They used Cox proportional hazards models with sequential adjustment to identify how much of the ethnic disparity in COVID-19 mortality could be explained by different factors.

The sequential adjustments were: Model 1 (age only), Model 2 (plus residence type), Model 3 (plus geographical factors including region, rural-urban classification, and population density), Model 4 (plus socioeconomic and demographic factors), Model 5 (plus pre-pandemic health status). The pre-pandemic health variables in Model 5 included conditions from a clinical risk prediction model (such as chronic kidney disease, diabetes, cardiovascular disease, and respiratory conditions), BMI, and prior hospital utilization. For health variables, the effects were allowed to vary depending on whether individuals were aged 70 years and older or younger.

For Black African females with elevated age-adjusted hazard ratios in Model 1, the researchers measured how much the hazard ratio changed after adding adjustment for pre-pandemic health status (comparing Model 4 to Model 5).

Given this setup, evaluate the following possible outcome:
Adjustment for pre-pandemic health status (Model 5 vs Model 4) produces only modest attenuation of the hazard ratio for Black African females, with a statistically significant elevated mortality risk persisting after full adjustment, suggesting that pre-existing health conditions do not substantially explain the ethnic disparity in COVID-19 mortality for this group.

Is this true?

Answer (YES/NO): YES